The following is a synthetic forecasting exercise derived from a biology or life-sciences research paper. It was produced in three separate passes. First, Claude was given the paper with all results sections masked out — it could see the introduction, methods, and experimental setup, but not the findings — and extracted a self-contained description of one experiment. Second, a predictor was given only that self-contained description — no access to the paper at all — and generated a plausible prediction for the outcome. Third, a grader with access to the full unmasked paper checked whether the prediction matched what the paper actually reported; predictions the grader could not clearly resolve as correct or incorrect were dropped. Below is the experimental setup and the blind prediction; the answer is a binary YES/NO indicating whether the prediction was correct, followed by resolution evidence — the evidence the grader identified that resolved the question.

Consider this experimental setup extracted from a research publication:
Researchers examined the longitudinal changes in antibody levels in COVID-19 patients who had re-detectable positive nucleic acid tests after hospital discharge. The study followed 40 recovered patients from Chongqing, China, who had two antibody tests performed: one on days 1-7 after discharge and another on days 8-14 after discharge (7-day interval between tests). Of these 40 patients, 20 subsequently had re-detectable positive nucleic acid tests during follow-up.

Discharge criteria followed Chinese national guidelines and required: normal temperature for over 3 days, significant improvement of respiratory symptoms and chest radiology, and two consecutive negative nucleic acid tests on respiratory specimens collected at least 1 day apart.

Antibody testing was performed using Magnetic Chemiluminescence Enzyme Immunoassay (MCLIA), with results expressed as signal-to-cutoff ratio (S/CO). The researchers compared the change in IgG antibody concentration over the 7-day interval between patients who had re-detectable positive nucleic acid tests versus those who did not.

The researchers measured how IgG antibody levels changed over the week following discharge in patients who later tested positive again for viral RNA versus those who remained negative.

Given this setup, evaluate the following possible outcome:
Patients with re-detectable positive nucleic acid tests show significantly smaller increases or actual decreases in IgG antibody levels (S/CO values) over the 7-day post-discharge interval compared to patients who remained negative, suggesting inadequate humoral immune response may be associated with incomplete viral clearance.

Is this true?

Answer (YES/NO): NO